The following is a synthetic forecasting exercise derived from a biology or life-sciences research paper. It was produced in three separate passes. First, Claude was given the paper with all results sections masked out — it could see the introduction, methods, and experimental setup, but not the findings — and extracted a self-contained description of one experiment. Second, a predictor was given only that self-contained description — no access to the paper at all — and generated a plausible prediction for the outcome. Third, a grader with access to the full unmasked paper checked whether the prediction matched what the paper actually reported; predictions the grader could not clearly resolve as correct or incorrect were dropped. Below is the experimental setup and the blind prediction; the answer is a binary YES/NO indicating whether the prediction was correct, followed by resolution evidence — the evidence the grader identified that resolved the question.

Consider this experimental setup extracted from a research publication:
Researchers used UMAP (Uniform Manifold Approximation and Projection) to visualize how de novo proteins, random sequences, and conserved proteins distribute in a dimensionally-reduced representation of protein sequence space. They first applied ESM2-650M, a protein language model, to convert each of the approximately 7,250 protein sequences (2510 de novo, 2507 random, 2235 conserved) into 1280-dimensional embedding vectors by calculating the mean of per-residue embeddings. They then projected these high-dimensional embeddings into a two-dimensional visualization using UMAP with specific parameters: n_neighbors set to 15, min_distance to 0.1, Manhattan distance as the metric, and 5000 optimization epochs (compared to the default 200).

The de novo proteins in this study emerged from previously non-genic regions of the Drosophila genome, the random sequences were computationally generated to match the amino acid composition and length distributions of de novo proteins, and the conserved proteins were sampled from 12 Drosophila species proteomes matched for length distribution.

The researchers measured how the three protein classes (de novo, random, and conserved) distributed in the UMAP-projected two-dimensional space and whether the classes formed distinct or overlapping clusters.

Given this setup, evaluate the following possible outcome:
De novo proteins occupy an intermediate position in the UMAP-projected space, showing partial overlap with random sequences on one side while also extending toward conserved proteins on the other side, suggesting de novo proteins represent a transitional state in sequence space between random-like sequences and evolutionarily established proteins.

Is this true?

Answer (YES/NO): NO